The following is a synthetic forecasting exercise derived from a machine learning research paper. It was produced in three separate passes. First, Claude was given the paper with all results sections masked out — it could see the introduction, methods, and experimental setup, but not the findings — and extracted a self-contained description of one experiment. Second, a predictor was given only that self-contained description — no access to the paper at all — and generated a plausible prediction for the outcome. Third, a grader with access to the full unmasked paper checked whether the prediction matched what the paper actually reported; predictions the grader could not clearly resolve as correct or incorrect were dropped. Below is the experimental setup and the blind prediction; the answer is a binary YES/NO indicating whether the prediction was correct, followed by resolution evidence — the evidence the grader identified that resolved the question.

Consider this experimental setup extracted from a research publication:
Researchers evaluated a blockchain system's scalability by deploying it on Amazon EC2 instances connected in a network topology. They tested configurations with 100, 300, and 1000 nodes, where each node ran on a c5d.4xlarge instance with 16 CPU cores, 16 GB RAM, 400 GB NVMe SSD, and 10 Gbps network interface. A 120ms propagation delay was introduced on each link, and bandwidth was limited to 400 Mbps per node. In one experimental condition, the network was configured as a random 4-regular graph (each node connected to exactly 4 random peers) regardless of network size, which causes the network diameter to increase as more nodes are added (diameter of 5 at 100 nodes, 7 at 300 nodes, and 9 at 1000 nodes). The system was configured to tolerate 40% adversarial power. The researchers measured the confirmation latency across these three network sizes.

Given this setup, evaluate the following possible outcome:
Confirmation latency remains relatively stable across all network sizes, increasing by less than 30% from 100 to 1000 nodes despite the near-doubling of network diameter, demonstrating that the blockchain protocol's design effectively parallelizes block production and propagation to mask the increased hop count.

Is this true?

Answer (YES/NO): NO